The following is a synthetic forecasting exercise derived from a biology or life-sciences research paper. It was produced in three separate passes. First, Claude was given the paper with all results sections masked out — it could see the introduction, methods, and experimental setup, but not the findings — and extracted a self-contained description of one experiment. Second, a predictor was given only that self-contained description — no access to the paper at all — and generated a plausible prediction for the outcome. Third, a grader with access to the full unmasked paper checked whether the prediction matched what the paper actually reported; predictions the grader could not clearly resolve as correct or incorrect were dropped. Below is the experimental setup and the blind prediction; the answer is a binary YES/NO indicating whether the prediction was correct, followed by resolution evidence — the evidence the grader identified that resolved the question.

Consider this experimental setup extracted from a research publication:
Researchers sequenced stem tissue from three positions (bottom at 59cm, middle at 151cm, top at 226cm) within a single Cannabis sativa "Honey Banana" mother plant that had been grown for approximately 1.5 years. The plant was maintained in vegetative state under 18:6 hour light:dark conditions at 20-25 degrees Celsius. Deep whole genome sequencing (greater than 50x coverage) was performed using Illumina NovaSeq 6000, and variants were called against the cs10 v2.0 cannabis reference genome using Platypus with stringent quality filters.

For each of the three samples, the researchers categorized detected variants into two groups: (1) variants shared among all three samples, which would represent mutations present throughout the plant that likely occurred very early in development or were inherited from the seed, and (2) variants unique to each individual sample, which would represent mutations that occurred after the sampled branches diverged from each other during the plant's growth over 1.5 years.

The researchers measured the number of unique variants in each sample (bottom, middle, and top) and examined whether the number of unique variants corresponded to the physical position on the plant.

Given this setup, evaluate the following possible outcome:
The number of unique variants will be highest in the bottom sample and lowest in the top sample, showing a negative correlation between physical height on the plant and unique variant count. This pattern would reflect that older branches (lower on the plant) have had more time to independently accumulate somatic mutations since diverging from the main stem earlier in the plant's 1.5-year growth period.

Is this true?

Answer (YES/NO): NO